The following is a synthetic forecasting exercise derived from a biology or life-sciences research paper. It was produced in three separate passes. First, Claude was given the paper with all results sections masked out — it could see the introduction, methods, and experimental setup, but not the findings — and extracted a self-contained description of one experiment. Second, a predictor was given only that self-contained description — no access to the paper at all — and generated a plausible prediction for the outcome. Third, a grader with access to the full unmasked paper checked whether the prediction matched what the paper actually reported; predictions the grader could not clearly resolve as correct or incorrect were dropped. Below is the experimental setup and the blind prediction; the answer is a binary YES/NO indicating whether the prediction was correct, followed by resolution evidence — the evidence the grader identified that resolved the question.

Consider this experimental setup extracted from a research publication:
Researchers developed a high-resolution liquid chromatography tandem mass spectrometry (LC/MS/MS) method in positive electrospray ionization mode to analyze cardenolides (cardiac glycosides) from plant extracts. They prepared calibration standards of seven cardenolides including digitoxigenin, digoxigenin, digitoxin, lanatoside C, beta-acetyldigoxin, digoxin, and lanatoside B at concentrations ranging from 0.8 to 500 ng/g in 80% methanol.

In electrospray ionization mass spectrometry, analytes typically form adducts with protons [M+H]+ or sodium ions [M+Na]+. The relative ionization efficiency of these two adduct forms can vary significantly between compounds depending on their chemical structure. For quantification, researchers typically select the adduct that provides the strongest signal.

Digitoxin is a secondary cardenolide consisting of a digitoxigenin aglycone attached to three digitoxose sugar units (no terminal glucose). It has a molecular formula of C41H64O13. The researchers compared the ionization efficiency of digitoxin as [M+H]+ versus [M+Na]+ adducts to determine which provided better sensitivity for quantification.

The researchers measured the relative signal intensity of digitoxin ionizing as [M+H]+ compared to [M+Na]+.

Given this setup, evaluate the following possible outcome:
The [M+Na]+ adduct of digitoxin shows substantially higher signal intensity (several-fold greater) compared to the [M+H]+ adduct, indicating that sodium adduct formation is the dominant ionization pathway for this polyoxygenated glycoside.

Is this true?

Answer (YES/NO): YES